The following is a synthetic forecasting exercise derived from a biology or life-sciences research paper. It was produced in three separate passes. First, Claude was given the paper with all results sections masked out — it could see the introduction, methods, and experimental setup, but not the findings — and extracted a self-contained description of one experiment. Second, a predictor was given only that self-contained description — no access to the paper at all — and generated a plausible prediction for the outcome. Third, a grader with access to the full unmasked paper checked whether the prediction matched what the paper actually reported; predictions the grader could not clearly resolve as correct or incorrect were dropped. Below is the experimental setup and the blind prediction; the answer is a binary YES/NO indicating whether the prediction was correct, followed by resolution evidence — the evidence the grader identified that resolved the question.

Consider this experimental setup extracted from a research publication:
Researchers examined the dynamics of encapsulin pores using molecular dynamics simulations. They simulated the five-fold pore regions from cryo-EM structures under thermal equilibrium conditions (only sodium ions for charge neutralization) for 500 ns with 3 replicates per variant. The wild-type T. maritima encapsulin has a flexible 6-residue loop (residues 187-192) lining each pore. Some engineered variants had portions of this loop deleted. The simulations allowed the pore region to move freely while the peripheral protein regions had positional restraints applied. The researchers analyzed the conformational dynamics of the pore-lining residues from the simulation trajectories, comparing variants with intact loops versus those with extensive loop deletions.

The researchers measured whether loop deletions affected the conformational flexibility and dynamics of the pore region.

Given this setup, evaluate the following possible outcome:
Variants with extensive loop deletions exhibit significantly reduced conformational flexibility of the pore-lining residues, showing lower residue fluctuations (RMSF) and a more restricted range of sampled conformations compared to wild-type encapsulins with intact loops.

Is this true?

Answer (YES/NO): NO